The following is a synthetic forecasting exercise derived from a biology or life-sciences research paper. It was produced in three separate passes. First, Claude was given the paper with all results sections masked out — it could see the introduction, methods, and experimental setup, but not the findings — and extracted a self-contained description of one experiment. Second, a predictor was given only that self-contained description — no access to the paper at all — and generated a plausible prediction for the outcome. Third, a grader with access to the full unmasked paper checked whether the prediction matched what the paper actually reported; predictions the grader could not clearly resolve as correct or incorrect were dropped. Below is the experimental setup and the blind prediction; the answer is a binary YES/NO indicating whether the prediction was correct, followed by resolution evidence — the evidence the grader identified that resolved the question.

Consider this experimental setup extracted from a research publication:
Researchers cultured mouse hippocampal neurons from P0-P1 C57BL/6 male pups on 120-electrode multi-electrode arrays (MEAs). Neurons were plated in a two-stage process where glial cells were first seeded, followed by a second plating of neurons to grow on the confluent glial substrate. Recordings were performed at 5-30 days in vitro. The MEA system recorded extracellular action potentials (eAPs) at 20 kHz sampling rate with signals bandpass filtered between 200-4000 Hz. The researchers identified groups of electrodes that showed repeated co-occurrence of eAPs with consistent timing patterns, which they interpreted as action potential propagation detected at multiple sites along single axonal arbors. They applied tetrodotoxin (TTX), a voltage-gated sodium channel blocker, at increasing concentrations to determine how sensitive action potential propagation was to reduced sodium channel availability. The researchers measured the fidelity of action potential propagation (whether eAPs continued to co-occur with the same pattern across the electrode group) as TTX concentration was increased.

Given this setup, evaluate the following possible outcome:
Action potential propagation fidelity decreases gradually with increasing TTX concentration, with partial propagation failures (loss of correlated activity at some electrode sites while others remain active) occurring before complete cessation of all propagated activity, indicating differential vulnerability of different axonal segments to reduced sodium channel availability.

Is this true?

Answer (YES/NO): NO